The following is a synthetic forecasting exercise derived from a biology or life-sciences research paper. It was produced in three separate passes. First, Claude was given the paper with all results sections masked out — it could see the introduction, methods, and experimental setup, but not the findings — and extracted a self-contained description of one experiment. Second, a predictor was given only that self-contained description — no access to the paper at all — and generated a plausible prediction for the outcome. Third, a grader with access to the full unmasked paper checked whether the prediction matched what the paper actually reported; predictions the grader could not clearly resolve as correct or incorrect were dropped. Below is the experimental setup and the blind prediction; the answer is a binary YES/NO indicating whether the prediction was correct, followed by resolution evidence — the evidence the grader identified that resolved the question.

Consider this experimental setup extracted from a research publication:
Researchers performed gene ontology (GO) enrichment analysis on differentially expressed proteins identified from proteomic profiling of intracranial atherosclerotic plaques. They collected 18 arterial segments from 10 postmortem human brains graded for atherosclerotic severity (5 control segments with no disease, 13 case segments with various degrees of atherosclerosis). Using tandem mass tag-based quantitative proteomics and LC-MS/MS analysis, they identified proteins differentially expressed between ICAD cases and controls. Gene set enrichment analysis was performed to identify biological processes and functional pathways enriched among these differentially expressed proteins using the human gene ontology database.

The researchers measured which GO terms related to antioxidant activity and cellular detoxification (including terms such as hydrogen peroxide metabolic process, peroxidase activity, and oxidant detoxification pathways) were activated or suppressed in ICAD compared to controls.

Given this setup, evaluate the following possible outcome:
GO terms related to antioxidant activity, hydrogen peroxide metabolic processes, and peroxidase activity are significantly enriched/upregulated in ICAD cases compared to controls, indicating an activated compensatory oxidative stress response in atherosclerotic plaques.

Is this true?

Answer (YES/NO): NO